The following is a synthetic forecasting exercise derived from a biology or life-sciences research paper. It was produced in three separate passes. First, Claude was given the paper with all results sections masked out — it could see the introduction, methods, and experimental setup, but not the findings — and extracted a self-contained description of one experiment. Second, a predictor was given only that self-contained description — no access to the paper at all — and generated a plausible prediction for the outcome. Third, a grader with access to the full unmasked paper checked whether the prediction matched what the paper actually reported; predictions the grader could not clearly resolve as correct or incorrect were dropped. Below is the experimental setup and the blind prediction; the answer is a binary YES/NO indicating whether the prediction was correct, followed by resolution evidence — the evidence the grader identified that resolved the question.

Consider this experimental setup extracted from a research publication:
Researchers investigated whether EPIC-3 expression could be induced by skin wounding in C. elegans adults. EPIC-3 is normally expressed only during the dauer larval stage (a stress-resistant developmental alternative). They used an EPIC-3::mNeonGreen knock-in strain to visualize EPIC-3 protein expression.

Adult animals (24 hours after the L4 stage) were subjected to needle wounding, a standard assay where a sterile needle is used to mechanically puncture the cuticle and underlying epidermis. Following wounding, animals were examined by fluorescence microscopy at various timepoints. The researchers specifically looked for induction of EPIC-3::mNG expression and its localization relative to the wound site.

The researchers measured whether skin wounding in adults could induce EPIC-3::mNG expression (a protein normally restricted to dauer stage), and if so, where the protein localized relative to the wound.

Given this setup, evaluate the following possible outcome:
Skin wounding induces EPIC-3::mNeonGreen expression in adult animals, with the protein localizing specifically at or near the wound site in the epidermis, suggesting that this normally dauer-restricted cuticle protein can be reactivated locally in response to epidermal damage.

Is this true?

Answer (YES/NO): YES